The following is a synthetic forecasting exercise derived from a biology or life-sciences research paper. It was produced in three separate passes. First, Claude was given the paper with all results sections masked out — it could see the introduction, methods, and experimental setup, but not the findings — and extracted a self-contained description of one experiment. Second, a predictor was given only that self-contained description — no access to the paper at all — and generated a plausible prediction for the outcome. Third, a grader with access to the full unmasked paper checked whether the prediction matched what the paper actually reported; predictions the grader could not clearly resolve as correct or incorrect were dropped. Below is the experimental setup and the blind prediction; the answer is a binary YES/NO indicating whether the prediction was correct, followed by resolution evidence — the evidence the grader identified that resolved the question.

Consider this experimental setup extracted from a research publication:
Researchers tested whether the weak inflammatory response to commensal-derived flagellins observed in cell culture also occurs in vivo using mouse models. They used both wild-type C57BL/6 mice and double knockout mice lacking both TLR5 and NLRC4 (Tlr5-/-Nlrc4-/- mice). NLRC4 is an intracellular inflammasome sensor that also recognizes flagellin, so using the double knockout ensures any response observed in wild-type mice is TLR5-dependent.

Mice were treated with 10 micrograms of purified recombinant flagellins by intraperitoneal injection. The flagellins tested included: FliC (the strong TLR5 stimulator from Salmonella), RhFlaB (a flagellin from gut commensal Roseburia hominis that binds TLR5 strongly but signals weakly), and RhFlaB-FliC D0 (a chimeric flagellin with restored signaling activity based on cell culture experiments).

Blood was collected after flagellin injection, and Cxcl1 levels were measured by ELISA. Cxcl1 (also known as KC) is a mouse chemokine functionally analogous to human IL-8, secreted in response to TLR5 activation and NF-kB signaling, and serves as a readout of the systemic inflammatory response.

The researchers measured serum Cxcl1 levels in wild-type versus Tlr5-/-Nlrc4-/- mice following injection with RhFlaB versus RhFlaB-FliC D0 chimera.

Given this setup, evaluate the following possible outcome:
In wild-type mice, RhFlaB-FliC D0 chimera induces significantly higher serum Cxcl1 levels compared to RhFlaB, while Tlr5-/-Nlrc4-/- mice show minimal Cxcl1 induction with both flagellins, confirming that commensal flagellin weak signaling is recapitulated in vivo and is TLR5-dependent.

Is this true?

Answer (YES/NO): YES